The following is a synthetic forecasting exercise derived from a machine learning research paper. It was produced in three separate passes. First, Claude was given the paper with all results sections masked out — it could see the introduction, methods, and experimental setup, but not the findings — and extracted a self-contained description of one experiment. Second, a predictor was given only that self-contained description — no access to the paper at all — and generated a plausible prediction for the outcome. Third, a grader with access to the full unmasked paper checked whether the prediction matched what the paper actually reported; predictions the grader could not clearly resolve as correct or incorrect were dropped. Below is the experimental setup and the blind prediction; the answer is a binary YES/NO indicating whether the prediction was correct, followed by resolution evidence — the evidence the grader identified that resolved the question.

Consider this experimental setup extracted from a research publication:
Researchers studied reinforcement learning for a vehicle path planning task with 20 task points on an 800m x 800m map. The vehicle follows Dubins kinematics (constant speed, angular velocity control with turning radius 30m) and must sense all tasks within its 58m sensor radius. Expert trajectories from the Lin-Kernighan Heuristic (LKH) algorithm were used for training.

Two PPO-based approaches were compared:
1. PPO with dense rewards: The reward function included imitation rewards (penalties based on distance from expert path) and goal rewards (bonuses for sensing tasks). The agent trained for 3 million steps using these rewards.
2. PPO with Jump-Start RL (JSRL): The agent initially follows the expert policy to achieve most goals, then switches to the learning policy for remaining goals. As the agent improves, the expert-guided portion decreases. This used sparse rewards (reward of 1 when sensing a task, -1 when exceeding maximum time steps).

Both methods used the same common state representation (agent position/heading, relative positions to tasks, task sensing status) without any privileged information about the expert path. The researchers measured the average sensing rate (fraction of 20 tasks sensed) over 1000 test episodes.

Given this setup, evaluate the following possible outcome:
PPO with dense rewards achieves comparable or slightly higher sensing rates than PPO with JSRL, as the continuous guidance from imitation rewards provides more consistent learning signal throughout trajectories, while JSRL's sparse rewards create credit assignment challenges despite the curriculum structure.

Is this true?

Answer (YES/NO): YES